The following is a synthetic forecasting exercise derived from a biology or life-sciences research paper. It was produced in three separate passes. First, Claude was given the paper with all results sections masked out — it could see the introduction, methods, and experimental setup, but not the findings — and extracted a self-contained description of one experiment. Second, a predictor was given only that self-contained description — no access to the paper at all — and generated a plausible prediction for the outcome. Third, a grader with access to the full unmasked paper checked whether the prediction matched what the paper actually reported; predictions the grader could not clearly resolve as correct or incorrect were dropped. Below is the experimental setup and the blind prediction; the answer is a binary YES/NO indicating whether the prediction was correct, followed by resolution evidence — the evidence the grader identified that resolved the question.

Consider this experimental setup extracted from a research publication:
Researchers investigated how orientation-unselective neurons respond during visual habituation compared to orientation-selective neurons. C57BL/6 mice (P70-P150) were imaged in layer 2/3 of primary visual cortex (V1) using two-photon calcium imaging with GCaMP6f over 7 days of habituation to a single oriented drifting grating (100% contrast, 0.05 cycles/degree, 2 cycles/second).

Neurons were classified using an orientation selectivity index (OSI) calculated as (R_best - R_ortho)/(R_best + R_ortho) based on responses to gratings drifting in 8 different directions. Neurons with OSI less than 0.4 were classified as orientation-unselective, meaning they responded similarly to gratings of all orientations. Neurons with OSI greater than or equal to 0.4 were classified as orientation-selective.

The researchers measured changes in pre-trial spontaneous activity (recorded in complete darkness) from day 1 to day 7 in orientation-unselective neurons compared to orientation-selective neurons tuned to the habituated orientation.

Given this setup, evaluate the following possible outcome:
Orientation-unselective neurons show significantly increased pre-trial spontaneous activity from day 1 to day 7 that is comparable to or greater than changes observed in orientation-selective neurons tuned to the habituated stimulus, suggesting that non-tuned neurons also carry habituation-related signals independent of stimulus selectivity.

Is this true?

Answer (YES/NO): YES